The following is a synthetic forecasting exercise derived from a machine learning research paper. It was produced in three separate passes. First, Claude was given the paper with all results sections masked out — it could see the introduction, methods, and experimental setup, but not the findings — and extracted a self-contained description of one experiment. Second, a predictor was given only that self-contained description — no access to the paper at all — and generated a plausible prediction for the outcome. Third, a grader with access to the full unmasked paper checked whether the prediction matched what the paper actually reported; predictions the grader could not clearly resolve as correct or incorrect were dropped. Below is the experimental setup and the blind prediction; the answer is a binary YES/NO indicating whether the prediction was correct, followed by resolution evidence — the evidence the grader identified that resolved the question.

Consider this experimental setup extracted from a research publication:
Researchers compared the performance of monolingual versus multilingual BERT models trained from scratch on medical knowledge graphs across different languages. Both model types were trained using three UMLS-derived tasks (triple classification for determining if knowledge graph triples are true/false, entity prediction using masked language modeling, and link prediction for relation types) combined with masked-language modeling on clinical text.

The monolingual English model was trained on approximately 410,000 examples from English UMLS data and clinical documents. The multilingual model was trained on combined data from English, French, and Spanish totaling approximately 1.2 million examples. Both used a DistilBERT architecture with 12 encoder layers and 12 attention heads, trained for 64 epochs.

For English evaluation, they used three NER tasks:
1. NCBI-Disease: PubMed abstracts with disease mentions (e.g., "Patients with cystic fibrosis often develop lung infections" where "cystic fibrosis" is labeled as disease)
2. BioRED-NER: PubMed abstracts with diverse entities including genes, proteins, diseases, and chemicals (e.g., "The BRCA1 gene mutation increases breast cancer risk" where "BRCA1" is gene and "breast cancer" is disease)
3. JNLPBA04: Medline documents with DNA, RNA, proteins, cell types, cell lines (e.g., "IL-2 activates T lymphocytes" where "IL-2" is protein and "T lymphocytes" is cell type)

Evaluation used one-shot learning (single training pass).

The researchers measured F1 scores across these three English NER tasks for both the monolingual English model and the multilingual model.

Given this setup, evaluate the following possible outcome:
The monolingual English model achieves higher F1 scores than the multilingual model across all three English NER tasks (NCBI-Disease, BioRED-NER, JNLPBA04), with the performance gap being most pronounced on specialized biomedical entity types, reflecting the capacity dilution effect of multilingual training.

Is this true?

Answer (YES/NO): NO